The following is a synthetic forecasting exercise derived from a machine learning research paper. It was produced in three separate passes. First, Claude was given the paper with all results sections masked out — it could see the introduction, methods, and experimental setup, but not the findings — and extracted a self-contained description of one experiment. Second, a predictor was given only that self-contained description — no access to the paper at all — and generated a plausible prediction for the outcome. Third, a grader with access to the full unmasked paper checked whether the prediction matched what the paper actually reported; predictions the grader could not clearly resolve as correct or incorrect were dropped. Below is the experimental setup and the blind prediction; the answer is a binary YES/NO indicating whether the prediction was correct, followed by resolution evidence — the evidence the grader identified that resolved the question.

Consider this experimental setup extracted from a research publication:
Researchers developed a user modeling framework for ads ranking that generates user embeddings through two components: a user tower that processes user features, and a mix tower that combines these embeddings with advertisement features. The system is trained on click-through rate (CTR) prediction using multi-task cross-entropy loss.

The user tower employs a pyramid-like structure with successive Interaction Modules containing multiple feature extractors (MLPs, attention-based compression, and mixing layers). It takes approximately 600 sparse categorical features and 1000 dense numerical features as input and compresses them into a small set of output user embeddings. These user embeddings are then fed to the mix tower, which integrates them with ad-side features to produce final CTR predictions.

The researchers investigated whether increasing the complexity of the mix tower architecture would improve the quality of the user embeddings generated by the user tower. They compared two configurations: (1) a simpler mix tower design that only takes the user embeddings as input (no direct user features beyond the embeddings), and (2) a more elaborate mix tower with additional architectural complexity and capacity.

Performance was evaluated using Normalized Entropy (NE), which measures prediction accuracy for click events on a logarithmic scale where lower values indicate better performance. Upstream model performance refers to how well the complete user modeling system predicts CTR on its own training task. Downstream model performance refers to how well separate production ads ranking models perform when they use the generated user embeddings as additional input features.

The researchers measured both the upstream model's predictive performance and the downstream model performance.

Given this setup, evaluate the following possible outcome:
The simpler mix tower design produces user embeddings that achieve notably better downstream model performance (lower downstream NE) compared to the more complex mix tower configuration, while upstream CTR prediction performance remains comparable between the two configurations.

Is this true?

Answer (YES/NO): NO